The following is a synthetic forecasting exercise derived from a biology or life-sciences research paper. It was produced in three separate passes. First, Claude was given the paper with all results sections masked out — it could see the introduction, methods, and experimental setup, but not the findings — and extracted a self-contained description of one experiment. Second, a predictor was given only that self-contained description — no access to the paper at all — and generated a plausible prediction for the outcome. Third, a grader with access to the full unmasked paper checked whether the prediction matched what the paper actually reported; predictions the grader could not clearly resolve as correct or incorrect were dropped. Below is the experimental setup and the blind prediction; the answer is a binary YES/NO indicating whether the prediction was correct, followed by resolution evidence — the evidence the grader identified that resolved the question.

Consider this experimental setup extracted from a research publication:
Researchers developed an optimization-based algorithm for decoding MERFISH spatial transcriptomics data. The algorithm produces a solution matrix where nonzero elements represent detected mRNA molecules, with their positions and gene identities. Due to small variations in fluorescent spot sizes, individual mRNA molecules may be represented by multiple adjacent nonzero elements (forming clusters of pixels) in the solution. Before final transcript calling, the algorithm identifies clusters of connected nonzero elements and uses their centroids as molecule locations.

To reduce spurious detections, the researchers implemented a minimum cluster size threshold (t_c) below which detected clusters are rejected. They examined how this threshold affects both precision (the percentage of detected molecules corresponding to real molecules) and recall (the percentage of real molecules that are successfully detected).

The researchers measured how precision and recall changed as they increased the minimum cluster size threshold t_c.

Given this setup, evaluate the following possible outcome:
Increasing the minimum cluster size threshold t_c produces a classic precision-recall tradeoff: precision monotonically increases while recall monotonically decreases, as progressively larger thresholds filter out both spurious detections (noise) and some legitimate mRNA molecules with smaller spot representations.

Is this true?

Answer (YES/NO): YES